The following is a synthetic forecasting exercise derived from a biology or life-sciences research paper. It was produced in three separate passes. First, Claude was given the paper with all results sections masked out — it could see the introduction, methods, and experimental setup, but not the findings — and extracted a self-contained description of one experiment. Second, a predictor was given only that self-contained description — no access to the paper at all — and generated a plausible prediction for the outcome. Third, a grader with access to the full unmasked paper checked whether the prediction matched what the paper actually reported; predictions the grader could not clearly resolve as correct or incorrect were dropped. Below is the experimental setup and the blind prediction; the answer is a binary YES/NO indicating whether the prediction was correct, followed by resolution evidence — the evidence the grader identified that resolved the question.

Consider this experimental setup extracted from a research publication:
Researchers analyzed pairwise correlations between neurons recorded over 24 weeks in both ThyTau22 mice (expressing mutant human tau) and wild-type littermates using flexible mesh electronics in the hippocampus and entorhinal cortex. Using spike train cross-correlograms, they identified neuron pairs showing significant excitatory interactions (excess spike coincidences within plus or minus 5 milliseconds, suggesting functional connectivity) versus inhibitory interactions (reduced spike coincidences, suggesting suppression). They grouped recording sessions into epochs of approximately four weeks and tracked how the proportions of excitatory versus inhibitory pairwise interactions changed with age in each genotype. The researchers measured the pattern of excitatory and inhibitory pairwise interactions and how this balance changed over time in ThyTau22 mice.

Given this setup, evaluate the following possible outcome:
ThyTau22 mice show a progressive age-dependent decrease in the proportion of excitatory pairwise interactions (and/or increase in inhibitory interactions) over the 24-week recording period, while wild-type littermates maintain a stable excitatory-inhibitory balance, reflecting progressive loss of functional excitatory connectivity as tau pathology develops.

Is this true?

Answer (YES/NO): YES